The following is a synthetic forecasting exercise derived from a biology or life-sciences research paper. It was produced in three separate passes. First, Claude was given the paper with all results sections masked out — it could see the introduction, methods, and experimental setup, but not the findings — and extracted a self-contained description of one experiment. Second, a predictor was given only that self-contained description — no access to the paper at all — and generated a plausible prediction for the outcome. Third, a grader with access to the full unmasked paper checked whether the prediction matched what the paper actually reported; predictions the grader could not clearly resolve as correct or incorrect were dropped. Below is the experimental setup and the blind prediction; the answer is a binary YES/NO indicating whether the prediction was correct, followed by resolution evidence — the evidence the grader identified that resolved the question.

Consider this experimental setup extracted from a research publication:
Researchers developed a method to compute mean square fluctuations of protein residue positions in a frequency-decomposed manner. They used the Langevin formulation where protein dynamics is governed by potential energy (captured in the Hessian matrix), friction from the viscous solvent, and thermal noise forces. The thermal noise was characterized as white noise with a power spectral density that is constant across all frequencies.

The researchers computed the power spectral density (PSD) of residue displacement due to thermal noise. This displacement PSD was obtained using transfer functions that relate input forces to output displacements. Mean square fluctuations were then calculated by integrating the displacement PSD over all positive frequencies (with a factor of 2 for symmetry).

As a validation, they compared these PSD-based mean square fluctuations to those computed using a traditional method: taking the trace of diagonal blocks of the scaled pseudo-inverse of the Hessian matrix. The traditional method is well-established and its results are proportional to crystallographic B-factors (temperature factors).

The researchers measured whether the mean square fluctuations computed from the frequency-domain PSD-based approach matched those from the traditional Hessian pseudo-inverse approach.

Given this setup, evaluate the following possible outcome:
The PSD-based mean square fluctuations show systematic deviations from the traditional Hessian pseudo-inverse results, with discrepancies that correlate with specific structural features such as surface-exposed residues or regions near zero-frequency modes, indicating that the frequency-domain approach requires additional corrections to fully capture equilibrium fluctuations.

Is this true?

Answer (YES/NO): NO